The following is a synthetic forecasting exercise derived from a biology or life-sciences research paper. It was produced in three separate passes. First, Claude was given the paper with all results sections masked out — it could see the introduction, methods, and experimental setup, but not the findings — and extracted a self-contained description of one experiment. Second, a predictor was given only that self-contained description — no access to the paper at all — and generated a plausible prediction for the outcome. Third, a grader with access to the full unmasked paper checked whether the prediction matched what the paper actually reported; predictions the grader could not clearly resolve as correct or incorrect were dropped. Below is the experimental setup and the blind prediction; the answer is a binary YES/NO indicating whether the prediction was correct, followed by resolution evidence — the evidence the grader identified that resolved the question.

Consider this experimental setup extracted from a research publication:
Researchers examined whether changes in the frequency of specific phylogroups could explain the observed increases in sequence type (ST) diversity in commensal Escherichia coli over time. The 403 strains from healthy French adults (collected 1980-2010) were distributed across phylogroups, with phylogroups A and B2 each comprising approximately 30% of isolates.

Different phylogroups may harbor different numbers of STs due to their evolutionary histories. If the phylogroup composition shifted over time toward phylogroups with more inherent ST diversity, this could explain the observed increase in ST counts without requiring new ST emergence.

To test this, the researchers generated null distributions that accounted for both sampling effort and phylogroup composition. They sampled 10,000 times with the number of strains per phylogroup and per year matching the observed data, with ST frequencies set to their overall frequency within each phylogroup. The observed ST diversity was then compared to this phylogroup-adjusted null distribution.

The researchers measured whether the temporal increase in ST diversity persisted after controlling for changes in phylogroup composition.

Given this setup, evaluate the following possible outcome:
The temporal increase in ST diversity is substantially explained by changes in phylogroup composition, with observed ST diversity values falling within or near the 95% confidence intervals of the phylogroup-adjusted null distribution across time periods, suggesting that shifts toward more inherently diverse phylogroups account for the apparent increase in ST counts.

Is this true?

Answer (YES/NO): NO